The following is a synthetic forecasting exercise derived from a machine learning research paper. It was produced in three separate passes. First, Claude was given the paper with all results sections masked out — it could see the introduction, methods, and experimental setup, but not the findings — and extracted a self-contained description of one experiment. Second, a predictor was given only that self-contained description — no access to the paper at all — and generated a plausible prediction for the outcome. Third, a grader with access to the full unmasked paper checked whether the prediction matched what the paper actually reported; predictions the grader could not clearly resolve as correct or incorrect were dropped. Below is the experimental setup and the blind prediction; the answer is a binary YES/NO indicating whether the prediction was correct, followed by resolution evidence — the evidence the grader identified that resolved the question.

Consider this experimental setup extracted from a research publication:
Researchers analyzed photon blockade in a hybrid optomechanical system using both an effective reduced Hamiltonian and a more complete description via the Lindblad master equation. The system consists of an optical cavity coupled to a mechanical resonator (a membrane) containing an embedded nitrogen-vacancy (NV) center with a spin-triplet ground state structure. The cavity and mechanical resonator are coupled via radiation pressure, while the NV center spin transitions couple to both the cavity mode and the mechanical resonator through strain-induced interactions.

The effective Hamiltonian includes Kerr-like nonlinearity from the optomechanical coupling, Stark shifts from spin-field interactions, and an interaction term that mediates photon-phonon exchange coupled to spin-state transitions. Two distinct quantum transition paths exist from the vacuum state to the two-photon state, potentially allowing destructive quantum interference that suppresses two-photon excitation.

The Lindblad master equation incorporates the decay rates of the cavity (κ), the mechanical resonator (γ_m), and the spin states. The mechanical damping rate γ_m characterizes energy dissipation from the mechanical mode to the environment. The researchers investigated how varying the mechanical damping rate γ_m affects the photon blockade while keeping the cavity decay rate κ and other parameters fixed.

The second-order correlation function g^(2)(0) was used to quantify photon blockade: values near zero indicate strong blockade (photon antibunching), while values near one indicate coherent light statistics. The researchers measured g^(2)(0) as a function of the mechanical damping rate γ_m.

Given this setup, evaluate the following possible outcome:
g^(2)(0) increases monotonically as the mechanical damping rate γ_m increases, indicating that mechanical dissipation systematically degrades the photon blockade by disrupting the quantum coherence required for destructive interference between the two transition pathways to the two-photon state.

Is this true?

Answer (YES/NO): NO